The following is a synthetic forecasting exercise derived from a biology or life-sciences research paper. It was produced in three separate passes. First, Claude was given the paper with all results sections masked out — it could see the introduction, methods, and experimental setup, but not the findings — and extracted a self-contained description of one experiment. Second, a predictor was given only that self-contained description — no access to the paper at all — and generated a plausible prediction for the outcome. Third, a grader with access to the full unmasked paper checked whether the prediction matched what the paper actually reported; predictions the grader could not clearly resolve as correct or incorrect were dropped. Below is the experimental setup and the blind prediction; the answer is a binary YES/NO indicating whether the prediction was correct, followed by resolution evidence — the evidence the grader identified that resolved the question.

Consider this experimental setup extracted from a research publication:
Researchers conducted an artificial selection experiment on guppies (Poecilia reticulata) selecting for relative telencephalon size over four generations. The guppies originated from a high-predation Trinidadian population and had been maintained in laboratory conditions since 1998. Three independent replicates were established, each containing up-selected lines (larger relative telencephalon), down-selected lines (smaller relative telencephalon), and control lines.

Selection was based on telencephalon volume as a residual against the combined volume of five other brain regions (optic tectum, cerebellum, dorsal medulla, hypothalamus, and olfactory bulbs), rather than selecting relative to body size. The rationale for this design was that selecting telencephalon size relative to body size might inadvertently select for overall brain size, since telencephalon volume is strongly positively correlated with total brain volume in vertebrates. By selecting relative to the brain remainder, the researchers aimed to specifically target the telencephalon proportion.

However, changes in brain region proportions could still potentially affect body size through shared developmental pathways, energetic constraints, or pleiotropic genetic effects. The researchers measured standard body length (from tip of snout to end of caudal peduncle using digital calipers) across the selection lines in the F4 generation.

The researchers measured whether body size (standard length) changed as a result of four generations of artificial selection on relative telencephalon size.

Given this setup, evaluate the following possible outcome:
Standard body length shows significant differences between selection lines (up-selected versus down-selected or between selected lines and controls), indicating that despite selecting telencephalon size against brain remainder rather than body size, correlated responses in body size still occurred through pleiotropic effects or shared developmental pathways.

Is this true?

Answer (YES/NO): NO